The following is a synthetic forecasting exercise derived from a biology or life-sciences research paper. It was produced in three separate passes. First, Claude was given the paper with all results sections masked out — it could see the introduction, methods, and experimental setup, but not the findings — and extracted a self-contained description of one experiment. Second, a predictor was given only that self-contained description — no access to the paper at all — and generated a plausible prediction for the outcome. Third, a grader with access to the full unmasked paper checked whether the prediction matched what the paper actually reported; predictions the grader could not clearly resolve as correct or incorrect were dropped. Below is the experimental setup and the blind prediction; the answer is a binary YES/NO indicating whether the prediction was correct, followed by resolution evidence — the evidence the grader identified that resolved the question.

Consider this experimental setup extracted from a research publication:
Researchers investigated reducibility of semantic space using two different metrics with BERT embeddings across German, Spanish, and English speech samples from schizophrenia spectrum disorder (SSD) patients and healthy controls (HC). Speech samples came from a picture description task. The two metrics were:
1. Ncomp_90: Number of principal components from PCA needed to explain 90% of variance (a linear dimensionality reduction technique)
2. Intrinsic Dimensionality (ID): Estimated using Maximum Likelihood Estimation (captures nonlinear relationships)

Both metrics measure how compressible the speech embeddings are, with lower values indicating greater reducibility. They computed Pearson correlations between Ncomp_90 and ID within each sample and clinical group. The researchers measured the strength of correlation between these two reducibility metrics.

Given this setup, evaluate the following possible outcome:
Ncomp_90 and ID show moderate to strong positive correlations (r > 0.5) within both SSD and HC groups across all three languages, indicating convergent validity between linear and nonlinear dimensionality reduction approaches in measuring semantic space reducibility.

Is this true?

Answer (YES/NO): NO